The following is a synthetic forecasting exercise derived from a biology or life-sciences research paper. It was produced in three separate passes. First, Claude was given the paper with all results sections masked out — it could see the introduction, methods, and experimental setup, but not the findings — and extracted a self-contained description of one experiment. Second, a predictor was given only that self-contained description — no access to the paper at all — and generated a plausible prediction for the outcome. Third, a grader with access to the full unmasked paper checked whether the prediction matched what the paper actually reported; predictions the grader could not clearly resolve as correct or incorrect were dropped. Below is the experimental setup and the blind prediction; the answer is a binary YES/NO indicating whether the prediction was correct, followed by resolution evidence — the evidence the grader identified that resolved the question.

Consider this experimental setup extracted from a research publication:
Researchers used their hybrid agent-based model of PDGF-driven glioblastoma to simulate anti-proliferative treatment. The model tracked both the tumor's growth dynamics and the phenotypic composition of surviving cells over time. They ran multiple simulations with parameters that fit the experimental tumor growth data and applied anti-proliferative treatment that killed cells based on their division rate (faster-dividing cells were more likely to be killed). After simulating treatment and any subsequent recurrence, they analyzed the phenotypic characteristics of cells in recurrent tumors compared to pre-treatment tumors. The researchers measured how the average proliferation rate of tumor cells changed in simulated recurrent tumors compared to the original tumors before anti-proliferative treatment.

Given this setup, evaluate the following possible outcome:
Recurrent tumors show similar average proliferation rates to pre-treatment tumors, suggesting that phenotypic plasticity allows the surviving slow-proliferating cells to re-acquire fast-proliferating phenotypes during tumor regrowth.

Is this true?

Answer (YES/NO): NO